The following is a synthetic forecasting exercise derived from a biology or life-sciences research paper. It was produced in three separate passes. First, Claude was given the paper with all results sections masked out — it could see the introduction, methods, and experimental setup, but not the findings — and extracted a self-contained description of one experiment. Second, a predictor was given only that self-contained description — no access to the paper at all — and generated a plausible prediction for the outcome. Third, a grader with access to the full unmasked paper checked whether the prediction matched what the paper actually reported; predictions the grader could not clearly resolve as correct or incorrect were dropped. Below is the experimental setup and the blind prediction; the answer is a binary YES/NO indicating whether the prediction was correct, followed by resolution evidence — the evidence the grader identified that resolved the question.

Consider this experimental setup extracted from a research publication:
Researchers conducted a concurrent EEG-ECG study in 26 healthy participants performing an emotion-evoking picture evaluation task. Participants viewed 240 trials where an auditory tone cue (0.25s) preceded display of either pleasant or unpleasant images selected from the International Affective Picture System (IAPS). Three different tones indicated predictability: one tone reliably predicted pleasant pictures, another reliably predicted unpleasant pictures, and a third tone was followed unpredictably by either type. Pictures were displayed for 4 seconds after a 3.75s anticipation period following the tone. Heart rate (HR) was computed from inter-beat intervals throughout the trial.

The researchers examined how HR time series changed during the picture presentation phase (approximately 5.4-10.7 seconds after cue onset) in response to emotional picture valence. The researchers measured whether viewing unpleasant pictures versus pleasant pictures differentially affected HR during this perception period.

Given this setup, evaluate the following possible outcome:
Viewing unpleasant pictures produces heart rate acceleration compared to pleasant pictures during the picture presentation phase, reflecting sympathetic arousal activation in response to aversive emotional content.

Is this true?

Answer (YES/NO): NO